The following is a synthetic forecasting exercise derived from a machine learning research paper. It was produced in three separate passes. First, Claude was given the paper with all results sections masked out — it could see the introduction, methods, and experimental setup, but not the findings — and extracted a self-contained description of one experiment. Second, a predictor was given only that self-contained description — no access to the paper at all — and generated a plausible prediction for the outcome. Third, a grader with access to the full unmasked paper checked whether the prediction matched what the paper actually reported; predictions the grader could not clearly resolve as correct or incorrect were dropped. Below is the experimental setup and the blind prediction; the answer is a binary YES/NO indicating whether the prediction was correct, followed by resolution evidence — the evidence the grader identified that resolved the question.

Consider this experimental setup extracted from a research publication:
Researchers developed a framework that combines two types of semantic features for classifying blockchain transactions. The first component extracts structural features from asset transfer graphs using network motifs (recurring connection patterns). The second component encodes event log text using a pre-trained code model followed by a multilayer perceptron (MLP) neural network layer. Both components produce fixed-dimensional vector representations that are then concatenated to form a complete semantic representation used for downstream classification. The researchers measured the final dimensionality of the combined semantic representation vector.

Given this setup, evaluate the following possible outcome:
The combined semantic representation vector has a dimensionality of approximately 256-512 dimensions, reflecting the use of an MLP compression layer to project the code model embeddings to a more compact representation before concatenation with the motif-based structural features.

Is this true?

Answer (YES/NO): NO